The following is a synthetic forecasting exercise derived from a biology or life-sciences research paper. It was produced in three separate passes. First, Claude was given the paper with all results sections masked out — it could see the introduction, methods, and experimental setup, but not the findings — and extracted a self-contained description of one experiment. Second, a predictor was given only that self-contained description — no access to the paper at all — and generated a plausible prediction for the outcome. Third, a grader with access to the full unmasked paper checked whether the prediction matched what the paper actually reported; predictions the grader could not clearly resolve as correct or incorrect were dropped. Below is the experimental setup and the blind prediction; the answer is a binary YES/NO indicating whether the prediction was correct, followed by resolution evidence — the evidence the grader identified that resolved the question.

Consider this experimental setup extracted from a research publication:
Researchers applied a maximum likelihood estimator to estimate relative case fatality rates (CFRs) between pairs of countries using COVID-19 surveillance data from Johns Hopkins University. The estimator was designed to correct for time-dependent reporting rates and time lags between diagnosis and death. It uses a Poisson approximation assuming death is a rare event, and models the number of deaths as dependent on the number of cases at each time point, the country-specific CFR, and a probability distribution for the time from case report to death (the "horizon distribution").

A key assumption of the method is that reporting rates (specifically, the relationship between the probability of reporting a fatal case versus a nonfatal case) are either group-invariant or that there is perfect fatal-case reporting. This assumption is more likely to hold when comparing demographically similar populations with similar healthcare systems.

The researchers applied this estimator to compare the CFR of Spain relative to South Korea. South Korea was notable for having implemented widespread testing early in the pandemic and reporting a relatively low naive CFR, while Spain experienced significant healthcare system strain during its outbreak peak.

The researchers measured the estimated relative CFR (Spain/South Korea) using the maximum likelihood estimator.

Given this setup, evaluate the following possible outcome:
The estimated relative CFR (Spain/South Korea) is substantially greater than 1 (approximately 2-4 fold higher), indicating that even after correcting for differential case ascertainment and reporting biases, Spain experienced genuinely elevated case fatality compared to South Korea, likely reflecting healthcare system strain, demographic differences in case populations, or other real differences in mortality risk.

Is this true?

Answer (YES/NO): NO